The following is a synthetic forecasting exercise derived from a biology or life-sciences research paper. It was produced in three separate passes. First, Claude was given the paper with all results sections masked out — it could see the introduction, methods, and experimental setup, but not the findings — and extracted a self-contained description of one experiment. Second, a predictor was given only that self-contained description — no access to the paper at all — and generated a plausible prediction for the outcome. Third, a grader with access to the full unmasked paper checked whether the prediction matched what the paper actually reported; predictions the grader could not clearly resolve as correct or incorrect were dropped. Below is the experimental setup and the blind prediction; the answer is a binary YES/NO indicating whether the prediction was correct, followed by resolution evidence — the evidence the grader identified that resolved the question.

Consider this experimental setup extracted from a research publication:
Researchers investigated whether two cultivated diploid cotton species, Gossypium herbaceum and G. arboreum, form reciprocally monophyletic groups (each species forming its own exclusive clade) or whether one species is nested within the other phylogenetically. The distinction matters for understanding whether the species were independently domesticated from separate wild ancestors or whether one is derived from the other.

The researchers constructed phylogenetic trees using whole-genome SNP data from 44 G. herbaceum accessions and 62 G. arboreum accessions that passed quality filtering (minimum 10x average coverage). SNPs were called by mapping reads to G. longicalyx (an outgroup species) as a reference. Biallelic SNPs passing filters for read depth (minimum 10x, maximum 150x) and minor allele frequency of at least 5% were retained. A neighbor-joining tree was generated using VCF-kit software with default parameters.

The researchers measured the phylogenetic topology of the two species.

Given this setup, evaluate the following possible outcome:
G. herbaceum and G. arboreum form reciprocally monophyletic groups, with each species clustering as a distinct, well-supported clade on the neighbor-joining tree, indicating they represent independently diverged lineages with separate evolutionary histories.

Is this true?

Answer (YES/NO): YES